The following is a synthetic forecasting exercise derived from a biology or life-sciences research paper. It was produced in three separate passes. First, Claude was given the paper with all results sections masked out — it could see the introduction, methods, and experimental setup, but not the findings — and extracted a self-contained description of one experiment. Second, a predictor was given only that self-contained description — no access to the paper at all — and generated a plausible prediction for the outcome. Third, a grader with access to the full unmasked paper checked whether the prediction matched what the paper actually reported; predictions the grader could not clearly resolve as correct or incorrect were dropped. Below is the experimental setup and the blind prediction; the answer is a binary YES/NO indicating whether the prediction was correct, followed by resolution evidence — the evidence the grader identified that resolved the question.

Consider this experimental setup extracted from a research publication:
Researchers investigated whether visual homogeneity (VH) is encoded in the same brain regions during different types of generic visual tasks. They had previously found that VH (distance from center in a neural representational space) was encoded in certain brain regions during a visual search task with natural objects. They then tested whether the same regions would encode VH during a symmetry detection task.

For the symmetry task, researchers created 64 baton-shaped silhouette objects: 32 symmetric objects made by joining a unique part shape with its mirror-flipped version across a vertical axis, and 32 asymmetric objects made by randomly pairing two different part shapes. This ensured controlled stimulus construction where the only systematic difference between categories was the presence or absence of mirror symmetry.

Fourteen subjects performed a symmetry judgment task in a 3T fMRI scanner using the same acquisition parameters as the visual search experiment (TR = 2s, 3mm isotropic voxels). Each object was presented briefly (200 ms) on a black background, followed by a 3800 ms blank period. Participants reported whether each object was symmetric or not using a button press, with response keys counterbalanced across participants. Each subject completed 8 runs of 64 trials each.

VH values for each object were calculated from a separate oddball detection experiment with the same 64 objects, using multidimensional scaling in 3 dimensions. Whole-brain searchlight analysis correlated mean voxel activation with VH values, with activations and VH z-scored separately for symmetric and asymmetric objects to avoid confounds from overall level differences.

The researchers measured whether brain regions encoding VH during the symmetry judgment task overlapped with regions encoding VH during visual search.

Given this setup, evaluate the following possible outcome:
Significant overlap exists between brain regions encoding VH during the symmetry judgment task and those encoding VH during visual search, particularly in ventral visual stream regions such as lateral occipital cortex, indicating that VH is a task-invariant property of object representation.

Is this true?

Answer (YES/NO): NO